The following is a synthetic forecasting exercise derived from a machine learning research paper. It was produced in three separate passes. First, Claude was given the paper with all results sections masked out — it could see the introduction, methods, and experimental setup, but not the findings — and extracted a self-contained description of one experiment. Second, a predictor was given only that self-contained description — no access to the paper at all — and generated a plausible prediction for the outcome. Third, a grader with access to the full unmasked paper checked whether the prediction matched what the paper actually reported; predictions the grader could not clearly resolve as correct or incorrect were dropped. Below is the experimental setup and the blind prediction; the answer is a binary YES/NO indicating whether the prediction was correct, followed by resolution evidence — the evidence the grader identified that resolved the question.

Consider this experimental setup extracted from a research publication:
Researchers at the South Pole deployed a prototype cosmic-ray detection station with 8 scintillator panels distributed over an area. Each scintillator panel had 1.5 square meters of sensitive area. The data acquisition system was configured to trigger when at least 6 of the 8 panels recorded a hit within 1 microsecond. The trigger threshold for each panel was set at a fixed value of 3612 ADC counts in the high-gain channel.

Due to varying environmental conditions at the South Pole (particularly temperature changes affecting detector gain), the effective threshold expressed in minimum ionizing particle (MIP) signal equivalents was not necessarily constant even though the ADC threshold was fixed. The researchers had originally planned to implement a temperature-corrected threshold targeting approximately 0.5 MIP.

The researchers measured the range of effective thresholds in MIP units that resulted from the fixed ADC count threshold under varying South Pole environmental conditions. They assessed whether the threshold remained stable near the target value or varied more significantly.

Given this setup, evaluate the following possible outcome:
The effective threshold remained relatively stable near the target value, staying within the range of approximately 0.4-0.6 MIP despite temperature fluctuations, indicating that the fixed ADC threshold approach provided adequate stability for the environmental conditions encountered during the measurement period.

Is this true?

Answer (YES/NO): NO